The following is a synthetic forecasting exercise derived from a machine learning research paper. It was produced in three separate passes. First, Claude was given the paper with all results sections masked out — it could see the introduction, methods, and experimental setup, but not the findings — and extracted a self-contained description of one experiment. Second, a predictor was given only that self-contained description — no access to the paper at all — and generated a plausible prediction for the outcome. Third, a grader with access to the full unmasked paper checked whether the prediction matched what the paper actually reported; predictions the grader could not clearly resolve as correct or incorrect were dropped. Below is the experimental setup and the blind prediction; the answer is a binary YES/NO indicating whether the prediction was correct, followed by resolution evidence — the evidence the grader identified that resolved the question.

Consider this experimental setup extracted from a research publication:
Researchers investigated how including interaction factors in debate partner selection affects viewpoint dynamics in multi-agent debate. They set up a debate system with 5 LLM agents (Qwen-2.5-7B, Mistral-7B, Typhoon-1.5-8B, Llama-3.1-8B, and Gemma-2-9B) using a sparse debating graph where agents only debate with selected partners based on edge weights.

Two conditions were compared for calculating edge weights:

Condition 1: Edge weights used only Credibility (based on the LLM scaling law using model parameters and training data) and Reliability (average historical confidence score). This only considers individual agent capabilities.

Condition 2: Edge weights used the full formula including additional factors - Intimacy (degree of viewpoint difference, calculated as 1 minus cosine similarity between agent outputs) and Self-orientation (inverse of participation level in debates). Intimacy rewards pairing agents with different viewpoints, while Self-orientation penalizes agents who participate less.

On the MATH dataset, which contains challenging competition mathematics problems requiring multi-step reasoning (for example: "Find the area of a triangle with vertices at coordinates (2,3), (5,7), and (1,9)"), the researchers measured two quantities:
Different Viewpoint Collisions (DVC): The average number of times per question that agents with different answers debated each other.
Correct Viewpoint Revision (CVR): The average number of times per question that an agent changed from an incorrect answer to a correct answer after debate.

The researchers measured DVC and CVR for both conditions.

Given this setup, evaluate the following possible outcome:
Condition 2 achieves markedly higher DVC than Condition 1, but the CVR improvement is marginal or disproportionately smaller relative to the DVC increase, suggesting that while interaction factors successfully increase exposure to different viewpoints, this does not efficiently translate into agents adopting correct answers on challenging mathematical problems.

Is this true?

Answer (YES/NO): NO